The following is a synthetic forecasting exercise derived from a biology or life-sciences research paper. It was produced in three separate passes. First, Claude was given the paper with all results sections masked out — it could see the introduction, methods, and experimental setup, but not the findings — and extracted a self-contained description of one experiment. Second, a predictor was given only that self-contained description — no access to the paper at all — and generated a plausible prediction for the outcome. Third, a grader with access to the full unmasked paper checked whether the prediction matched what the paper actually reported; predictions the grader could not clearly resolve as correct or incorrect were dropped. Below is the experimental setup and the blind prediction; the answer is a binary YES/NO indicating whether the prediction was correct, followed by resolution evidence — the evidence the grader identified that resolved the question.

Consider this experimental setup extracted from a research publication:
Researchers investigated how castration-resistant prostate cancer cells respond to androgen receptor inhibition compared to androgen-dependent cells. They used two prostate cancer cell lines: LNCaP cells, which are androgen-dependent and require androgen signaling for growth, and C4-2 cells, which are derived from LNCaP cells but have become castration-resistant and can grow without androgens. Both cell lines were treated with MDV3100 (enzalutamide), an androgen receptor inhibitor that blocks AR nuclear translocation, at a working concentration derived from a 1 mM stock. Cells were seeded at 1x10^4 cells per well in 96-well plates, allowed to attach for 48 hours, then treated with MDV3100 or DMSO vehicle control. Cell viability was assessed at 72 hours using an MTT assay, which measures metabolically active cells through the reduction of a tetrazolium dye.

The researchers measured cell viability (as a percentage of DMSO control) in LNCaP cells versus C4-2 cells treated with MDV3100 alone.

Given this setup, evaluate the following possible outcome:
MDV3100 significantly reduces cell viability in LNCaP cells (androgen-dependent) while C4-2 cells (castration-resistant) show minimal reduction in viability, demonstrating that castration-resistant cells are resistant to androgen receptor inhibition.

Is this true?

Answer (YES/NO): NO